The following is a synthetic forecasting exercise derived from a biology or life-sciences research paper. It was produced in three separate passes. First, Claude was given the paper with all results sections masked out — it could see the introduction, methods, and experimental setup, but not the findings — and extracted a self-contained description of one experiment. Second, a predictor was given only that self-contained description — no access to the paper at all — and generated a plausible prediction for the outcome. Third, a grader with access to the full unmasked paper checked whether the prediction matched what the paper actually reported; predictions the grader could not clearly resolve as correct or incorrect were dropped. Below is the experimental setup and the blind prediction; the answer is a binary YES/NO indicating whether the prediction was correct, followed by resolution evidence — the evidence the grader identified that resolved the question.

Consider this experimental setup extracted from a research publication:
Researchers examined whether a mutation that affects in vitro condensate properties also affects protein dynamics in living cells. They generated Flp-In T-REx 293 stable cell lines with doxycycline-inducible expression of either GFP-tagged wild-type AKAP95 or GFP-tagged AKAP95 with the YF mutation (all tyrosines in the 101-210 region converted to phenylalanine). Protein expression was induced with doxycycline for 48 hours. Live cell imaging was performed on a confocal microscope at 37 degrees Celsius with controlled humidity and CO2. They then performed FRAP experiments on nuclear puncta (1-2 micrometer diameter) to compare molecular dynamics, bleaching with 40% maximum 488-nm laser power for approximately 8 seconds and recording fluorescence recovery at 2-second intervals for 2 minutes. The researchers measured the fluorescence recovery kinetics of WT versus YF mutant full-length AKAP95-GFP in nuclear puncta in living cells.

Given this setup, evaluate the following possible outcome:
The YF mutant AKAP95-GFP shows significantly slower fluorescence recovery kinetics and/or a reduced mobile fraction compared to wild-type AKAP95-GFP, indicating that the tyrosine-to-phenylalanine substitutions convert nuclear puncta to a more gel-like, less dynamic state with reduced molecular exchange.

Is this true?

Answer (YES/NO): YES